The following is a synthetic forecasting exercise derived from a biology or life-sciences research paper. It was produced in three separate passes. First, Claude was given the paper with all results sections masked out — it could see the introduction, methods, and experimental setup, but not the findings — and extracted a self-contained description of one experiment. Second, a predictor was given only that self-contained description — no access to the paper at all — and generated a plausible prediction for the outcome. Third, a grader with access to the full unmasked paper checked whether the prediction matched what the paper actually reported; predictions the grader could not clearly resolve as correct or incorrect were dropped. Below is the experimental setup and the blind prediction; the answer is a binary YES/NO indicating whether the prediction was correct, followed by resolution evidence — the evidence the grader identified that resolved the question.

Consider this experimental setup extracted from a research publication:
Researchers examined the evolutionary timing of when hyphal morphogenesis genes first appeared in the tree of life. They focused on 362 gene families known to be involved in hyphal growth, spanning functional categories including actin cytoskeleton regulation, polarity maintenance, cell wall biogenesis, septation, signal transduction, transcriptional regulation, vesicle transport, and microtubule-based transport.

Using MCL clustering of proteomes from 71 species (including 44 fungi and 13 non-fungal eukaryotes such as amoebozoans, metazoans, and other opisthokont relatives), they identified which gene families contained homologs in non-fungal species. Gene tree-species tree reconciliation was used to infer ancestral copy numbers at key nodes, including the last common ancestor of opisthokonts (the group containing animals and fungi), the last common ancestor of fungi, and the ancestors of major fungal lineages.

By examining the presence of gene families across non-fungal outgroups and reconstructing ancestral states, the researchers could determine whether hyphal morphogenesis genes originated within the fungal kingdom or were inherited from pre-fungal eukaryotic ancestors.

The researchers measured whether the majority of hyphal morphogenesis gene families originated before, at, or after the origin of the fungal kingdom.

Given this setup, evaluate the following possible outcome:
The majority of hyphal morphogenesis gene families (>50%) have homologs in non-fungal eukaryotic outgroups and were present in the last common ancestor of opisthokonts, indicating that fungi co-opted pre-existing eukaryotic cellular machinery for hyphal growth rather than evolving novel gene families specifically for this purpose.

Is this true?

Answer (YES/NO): NO